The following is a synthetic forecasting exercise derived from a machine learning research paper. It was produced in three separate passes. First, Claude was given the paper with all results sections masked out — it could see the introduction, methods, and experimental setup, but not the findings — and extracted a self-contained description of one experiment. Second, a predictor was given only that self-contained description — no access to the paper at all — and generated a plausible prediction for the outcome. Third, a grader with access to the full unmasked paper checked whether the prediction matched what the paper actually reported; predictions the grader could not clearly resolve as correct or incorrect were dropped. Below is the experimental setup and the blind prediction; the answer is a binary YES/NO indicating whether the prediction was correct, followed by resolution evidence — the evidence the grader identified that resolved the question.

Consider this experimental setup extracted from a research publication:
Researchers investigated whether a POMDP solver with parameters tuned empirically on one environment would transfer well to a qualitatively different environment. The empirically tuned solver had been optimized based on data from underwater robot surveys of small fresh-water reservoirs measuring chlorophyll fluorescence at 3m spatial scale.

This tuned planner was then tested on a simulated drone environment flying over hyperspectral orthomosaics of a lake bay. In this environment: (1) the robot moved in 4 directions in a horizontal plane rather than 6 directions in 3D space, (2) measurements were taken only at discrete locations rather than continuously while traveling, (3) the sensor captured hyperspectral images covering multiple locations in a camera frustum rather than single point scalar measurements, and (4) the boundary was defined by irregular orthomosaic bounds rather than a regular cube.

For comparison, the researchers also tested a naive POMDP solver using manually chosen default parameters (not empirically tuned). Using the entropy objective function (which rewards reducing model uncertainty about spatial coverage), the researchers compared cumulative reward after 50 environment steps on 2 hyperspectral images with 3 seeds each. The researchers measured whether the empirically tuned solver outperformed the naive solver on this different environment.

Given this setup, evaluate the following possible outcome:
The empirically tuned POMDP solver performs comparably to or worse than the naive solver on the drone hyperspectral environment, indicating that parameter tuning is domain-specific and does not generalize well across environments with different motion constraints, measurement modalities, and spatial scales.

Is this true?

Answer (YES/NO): YES